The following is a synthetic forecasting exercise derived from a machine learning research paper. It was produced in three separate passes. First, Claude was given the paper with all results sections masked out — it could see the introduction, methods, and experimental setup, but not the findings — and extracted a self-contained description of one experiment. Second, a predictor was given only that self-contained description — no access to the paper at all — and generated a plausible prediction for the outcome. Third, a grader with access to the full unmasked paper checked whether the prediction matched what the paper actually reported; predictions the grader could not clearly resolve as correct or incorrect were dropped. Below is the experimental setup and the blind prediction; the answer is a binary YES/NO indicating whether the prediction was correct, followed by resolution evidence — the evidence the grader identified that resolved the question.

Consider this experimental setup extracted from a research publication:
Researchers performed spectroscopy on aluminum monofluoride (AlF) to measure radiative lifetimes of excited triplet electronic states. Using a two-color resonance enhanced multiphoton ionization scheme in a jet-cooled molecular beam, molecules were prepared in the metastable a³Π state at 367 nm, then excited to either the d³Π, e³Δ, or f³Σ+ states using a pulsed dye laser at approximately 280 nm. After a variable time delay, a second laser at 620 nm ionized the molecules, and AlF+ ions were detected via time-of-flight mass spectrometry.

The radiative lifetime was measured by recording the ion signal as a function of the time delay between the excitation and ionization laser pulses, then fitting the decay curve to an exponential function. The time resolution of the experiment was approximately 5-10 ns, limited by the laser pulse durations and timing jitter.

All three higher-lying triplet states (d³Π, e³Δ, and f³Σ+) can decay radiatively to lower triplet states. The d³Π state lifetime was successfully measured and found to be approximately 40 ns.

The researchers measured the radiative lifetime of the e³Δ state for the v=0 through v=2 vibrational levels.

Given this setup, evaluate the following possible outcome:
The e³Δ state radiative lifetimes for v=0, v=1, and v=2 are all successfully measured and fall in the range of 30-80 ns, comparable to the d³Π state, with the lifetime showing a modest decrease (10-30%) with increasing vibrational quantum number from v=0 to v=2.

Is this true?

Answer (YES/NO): NO